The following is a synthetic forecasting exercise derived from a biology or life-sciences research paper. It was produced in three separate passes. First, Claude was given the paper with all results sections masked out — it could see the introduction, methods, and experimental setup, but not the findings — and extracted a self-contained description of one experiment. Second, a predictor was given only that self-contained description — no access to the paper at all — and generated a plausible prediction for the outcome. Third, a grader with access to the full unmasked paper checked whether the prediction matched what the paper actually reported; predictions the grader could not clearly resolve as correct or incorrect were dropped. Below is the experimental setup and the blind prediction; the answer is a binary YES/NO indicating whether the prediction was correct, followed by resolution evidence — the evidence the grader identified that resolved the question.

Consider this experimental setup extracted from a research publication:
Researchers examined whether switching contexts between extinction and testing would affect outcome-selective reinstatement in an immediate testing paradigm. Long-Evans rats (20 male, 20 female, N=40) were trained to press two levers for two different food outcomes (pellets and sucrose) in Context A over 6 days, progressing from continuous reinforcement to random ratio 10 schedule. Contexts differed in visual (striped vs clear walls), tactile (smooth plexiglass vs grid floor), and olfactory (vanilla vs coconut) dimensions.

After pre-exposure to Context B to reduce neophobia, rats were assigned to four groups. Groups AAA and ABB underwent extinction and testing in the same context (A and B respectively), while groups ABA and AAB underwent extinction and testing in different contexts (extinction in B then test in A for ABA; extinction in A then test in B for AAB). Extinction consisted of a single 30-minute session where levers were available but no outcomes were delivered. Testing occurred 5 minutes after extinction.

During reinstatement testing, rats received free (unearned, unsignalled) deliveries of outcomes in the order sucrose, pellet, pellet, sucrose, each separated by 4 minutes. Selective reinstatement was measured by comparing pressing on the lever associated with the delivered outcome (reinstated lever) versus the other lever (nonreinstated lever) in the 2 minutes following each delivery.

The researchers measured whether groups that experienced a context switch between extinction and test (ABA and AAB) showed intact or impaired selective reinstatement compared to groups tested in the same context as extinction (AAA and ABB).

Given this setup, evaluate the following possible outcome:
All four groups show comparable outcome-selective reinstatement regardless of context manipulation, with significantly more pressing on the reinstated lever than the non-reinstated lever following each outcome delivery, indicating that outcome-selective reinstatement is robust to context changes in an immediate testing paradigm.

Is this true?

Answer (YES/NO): NO